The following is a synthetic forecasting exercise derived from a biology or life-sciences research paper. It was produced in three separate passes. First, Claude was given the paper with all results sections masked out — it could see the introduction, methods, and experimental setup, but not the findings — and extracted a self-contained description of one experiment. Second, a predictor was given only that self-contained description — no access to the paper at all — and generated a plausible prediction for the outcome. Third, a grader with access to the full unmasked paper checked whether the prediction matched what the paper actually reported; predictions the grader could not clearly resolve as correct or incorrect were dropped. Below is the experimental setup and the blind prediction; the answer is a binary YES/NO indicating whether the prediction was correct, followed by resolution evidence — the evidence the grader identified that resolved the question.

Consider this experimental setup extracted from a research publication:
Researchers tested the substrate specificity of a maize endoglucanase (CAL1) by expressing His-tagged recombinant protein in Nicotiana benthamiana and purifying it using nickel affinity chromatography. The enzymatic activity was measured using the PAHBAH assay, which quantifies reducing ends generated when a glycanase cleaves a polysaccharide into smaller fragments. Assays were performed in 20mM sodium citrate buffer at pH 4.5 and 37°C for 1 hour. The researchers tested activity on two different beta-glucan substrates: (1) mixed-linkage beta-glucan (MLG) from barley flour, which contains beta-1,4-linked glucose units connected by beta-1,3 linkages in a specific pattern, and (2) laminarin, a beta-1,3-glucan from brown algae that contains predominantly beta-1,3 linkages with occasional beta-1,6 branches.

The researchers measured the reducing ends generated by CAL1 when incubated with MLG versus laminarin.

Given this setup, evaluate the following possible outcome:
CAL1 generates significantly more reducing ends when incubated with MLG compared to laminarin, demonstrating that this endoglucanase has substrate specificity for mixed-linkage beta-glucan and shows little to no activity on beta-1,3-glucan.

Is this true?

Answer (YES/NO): YES